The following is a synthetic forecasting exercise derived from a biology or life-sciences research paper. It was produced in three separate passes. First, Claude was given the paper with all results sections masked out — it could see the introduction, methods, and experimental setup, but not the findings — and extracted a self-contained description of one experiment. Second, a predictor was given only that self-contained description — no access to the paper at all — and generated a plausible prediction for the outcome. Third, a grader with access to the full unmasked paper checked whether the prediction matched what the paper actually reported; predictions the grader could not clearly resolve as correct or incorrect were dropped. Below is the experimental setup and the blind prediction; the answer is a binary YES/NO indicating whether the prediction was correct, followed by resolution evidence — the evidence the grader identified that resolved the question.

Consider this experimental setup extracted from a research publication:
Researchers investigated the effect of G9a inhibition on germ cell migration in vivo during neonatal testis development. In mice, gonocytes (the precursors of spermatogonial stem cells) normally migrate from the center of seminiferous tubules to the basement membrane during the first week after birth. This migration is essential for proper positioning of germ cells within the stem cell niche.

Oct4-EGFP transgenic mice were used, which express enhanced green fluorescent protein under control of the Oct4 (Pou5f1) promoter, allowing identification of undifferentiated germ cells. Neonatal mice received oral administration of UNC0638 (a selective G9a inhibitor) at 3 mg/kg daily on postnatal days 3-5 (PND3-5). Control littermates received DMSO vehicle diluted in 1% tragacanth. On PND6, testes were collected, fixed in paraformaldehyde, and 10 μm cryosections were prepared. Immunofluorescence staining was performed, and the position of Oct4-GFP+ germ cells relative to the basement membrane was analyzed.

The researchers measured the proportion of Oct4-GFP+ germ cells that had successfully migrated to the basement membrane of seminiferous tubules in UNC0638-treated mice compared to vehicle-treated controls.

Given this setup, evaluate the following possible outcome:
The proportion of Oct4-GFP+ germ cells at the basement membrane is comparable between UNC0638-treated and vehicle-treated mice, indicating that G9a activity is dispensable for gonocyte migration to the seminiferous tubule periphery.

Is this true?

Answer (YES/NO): NO